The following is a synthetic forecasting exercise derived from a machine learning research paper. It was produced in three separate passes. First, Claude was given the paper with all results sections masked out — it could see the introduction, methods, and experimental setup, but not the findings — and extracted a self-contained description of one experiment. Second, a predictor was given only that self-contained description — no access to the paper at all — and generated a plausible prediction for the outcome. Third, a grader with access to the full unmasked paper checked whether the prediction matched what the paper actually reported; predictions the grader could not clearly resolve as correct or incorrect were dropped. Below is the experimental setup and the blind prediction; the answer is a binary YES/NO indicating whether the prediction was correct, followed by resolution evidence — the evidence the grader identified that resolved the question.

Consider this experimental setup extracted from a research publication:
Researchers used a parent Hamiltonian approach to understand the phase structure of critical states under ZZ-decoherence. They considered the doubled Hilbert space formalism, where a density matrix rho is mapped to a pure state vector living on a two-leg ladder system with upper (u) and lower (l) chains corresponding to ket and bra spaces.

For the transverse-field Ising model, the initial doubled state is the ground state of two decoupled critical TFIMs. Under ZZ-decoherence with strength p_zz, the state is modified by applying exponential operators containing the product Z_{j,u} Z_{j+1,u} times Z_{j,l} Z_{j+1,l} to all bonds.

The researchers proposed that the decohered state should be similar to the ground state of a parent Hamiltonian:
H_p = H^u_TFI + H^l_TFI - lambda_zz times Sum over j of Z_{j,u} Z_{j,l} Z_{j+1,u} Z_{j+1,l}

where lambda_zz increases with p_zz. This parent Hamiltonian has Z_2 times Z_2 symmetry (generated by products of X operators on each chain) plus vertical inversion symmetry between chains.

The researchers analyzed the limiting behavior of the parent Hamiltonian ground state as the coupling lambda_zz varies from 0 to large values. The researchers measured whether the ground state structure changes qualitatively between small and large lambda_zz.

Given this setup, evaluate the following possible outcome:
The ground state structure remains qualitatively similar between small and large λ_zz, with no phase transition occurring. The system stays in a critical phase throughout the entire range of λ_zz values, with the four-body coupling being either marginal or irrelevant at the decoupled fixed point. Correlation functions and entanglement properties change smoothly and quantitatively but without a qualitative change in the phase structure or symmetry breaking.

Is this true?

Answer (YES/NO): NO